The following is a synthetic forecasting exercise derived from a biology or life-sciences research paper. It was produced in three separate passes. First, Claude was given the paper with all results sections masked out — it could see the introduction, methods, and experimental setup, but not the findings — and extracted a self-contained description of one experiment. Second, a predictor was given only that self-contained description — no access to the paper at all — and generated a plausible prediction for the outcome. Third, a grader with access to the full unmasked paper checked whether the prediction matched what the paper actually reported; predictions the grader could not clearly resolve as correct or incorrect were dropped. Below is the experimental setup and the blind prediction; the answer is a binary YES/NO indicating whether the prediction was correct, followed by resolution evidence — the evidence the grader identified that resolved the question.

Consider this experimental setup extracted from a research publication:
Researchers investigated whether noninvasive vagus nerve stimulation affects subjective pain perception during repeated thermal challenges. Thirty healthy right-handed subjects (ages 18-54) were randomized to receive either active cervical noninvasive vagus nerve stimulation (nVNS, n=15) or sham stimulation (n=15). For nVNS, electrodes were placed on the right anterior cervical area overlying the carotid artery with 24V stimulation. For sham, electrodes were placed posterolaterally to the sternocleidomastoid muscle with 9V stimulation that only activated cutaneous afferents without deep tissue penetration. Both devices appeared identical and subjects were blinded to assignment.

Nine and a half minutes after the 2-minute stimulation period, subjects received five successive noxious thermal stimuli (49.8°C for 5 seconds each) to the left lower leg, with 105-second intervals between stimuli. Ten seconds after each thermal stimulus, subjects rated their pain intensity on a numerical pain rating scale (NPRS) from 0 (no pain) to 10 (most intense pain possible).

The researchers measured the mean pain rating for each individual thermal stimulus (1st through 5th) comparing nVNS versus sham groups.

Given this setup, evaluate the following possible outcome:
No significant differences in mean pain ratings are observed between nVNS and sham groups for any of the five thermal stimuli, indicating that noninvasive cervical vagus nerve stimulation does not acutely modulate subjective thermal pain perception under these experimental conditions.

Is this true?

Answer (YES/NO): NO